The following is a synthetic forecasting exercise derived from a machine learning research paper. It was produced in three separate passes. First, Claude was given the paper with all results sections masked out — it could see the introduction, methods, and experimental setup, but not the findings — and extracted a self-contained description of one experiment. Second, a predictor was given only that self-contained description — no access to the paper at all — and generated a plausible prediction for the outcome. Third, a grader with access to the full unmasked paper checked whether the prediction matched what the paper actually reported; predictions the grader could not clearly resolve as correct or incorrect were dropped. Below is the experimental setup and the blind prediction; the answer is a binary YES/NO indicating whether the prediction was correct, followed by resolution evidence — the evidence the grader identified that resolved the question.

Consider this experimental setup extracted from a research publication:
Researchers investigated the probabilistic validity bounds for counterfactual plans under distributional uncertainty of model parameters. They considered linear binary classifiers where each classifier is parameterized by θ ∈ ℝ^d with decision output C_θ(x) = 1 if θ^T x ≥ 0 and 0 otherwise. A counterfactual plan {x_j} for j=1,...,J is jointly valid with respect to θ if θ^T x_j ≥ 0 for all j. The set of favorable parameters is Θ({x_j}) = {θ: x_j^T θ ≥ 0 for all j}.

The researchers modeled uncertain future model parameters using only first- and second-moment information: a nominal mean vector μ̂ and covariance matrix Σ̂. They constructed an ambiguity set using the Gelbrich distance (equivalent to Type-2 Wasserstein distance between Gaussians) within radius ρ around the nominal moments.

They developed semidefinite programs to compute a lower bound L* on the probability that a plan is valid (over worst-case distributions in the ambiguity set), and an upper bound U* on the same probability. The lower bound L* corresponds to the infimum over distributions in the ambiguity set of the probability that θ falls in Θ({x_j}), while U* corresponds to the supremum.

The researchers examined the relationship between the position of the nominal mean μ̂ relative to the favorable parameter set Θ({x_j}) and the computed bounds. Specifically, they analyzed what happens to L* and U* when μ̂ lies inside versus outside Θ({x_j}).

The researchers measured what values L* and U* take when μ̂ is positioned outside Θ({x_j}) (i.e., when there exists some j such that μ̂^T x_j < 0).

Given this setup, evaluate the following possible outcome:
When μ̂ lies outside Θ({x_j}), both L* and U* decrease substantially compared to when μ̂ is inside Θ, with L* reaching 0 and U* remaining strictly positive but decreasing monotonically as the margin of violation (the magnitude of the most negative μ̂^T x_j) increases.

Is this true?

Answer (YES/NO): NO